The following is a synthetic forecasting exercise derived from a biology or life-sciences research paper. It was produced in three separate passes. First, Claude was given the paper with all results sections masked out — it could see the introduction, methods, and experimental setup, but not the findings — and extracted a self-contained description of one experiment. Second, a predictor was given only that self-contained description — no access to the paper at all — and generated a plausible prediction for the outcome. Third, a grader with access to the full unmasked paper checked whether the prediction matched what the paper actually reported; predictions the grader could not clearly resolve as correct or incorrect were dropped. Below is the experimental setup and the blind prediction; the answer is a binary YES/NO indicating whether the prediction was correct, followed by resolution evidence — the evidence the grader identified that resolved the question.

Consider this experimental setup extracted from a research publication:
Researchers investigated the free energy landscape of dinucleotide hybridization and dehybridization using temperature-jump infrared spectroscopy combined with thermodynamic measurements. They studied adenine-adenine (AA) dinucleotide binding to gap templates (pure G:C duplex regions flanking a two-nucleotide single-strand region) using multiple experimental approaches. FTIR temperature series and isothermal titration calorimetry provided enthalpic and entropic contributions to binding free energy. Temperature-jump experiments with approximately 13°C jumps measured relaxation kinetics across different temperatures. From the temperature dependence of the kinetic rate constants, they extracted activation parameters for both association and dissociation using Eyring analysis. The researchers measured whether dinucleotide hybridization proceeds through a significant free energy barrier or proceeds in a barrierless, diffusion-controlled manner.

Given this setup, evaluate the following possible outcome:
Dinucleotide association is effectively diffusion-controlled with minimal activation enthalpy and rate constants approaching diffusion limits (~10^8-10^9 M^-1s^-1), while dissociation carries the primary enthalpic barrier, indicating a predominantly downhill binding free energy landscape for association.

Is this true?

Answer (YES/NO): NO